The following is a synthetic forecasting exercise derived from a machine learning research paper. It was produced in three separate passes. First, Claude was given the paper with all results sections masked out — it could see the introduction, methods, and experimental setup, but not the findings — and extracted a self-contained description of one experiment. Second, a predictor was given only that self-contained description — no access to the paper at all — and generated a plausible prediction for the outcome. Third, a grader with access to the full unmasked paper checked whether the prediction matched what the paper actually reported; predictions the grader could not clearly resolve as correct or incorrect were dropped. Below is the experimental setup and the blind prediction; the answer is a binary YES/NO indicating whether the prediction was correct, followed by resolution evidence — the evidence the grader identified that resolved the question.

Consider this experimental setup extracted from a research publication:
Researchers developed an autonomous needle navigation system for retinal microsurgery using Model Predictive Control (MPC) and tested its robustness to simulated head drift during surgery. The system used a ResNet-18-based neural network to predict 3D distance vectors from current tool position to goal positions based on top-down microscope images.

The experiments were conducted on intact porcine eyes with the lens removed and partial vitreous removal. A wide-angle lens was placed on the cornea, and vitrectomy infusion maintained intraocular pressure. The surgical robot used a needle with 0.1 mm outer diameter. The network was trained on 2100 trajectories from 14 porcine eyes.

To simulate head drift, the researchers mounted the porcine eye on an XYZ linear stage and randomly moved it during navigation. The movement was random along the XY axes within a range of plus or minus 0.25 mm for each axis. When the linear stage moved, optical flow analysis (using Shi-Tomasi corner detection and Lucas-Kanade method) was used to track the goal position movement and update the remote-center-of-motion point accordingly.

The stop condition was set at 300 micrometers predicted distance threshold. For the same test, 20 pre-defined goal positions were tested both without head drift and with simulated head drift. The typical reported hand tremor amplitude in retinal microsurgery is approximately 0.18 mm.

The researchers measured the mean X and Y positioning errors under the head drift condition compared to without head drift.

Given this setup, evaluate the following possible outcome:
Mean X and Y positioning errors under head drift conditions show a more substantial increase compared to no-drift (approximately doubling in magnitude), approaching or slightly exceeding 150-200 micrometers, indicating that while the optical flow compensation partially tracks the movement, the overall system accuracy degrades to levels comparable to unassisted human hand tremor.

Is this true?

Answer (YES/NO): NO